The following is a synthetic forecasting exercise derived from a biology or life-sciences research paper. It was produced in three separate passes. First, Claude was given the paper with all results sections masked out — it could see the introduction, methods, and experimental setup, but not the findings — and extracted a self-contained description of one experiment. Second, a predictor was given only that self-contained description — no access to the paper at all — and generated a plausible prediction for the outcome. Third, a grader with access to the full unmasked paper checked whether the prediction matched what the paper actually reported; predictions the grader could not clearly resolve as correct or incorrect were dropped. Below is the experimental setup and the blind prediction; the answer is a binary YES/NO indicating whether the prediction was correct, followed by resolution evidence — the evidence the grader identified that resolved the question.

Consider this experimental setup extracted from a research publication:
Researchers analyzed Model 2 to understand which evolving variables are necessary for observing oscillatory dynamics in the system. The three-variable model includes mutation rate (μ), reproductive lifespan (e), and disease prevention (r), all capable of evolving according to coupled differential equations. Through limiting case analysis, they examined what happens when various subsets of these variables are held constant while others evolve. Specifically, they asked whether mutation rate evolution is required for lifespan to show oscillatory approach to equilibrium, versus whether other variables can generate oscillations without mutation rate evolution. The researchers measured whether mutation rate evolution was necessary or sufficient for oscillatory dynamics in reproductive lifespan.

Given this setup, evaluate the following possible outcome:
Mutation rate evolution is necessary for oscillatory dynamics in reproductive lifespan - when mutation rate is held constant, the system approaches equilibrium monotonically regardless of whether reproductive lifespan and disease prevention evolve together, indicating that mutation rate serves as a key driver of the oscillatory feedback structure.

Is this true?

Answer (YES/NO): YES